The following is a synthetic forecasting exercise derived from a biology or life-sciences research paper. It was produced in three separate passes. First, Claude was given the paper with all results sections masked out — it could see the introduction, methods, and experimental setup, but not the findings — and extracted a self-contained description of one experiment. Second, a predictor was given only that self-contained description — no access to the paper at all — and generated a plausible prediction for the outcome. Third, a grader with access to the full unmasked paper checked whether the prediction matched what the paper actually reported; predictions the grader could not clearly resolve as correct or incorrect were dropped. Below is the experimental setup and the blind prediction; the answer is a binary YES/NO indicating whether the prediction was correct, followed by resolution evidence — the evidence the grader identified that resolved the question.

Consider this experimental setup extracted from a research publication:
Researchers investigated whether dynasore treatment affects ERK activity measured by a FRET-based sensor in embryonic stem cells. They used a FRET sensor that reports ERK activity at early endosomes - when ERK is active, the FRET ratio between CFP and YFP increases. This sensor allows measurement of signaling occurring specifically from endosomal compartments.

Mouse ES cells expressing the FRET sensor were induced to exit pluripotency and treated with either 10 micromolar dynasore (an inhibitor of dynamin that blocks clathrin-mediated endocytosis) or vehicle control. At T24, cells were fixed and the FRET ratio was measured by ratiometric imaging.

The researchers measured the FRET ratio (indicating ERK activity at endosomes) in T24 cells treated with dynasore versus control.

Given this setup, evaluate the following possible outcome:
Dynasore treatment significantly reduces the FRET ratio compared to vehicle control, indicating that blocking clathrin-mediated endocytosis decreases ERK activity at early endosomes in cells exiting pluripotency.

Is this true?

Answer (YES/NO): YES